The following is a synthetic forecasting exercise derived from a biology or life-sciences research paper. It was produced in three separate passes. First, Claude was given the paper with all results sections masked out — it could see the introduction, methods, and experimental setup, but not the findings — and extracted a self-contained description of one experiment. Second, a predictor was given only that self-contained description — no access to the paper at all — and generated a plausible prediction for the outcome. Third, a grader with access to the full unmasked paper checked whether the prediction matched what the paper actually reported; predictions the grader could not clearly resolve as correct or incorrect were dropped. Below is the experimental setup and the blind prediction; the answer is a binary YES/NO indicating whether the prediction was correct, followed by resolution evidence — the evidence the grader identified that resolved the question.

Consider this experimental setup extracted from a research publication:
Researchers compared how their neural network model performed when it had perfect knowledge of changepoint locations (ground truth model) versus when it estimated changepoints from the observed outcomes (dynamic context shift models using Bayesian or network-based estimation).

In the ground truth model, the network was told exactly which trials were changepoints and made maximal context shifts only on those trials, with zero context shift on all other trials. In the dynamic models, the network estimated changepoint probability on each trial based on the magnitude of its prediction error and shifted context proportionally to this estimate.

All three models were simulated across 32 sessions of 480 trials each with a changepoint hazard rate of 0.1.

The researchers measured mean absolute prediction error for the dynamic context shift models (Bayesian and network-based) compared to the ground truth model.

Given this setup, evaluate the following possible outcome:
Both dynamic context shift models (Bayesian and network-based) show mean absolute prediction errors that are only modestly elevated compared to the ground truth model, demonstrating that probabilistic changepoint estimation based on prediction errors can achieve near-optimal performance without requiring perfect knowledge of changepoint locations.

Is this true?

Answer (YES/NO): YES